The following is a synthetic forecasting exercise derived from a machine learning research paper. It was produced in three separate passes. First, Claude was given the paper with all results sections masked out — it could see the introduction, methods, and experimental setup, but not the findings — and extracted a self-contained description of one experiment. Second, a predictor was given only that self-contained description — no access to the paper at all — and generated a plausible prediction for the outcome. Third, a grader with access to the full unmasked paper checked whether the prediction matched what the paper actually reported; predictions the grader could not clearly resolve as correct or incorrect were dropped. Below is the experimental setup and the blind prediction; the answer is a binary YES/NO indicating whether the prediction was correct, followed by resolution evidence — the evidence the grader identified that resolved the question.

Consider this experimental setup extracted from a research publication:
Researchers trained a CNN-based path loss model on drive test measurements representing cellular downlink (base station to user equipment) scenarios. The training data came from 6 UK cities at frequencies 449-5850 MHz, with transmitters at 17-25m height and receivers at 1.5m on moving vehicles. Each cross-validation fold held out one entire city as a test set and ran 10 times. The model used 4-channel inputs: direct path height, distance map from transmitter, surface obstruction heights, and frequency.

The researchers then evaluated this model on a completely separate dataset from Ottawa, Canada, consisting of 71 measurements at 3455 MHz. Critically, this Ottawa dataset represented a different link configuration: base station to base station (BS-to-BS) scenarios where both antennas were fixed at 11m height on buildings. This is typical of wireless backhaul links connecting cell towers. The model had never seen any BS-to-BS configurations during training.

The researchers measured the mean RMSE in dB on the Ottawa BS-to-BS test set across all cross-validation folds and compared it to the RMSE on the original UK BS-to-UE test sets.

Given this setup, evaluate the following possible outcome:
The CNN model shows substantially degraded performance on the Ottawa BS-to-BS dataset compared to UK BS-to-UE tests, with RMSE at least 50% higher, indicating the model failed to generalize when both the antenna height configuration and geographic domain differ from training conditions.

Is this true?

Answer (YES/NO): NO